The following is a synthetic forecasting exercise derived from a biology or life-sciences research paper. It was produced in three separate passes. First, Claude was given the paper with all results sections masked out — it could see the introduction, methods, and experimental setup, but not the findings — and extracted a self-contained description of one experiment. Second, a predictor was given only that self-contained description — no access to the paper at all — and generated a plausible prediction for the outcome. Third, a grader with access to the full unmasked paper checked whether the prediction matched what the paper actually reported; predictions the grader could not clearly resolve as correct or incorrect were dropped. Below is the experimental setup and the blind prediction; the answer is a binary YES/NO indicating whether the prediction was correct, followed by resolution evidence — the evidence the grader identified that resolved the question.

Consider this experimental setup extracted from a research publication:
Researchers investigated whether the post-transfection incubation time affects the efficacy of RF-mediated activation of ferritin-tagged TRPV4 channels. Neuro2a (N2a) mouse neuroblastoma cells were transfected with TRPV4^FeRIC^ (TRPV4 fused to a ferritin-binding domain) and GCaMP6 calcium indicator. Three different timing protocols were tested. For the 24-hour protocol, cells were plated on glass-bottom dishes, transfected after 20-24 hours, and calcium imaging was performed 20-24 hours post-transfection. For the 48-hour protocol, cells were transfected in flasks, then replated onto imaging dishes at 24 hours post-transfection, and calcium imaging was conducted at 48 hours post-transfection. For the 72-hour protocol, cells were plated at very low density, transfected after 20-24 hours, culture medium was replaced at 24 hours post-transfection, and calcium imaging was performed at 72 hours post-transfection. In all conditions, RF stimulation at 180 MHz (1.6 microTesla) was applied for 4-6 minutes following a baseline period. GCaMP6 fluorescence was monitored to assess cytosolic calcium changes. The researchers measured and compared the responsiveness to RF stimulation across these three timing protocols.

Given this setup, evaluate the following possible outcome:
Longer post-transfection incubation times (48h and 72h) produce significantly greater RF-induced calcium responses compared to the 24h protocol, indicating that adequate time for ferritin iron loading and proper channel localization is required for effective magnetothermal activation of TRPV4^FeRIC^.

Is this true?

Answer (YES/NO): NO